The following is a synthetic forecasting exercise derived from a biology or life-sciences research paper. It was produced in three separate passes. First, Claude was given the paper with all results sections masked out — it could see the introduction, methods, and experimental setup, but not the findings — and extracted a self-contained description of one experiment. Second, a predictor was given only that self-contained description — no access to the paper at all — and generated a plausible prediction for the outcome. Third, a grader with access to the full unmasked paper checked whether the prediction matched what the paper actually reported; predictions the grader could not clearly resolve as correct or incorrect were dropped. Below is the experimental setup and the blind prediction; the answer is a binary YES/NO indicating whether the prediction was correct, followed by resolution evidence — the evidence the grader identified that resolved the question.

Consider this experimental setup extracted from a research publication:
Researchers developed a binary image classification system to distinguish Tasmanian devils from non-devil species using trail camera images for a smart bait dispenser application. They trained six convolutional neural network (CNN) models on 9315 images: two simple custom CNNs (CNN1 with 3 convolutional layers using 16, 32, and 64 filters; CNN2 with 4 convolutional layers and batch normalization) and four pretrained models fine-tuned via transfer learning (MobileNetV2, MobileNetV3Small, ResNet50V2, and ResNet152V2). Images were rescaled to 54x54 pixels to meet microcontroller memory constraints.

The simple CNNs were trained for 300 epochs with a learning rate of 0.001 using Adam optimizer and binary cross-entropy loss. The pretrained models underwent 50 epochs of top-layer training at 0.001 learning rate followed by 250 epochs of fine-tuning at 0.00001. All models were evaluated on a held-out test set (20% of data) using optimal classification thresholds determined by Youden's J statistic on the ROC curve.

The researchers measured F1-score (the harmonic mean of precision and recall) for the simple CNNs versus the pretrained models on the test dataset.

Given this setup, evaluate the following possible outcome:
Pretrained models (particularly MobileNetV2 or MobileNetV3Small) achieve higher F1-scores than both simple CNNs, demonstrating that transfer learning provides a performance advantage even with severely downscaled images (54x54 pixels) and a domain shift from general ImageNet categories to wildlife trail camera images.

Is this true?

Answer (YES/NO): NO